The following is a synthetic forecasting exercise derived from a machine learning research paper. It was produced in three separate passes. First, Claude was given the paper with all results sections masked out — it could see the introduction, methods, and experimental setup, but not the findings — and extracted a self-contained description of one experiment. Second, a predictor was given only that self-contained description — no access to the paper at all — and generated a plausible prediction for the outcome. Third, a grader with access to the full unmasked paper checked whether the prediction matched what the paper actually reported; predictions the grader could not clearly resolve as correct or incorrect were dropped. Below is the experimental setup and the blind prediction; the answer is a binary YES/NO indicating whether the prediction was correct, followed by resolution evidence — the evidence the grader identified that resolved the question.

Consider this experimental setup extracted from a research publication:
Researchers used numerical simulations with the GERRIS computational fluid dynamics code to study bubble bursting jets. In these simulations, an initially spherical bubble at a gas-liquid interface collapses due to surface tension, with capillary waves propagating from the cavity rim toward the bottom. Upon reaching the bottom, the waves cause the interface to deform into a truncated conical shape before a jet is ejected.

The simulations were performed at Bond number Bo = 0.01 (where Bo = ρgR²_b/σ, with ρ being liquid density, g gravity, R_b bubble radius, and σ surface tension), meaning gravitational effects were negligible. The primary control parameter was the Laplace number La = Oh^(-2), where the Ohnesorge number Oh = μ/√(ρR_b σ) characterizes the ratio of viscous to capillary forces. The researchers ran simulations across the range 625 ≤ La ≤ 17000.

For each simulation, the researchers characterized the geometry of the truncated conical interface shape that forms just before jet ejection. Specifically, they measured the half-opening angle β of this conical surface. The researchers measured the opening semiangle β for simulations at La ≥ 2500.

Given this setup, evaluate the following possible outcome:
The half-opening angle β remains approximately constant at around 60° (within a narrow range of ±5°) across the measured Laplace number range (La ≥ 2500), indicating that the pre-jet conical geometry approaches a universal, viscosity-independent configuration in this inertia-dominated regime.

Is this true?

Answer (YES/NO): NO